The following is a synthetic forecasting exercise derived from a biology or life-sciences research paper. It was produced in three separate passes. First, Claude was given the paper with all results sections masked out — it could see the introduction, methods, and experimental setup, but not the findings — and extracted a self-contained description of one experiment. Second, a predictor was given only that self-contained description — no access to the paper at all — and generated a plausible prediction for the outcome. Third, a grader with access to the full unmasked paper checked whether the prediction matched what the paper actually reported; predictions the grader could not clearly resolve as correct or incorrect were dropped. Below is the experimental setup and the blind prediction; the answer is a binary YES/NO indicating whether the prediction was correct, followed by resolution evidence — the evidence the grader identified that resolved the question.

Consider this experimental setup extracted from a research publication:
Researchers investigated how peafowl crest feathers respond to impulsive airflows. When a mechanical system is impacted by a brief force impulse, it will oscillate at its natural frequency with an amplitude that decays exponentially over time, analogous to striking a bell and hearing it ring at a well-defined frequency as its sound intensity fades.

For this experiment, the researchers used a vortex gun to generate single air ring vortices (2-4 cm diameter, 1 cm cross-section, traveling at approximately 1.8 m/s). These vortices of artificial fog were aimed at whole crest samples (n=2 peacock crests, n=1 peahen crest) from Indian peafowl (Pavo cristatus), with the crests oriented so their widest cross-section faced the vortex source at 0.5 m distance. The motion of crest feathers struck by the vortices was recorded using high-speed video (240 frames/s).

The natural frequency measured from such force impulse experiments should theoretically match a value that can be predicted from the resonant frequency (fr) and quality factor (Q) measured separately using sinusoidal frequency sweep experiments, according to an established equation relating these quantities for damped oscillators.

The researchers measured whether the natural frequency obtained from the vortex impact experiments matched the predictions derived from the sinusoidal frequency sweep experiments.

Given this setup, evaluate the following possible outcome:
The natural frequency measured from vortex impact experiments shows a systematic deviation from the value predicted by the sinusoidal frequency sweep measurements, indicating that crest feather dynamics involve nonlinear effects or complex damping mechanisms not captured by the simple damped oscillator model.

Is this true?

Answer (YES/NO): NO